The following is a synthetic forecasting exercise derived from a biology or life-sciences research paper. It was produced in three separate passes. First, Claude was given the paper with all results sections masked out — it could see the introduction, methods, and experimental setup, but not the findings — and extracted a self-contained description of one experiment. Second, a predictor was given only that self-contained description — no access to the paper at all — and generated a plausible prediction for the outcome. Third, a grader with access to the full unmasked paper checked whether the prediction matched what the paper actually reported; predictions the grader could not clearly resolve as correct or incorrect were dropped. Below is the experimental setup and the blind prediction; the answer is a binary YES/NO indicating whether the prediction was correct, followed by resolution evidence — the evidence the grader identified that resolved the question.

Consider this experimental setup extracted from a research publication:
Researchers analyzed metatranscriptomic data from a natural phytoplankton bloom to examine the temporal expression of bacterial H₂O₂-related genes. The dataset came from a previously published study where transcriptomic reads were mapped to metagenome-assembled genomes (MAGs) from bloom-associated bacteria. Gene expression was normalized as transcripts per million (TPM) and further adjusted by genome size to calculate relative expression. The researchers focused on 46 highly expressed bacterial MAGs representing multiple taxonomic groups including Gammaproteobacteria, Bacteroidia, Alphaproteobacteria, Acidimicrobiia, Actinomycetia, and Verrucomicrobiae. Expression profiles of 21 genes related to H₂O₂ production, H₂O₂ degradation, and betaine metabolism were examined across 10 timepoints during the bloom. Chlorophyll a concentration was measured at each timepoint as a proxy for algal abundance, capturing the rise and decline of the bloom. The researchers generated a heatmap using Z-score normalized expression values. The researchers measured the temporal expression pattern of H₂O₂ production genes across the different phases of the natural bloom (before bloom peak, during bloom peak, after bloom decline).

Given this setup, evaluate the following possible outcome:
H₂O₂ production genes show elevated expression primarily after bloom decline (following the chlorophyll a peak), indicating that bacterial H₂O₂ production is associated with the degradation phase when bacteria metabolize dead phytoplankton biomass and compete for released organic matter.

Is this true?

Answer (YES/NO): YES